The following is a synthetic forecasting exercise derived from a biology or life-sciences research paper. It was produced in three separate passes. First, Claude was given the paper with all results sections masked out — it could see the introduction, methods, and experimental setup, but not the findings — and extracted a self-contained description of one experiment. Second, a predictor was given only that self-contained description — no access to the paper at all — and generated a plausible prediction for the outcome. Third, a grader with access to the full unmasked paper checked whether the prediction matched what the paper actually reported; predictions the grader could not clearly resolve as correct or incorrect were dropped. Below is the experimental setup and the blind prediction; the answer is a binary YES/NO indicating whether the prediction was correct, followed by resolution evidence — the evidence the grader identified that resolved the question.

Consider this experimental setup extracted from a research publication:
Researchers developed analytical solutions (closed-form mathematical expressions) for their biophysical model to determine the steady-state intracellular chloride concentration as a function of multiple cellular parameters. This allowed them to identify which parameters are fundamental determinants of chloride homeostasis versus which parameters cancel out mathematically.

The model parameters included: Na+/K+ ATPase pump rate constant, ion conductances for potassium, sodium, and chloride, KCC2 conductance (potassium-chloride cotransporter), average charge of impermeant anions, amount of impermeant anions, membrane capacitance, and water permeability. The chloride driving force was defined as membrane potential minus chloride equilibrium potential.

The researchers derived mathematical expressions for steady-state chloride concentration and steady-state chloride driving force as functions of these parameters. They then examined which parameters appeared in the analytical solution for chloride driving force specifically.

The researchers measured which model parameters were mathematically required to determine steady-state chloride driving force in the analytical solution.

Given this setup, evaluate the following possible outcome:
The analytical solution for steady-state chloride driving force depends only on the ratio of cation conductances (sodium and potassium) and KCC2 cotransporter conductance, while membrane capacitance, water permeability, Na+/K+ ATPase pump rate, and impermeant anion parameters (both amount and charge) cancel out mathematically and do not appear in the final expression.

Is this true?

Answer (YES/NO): NO